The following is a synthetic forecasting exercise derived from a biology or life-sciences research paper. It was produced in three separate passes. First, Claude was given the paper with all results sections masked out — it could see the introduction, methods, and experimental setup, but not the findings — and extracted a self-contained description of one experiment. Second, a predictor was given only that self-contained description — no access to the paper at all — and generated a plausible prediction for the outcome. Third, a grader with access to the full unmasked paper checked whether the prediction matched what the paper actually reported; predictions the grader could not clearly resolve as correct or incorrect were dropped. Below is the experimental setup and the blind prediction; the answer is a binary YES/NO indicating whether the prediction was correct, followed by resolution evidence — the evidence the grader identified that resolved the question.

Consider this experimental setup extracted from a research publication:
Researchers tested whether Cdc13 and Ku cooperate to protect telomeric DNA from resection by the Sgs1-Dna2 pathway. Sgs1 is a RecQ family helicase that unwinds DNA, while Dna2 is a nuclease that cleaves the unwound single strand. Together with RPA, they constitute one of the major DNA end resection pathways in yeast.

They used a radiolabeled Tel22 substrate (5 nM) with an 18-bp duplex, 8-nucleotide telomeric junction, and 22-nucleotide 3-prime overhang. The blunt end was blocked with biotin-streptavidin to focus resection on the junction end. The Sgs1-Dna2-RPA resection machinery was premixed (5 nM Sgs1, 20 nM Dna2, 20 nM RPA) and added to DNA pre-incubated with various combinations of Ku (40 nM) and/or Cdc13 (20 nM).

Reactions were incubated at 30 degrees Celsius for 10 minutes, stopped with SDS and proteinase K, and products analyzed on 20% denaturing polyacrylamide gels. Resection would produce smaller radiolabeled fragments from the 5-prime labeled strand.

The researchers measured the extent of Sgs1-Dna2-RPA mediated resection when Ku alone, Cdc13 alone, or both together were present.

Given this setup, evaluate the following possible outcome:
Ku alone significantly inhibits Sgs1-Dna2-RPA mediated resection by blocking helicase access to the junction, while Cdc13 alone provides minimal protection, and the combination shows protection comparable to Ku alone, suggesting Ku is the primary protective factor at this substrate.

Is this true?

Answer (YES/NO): NO